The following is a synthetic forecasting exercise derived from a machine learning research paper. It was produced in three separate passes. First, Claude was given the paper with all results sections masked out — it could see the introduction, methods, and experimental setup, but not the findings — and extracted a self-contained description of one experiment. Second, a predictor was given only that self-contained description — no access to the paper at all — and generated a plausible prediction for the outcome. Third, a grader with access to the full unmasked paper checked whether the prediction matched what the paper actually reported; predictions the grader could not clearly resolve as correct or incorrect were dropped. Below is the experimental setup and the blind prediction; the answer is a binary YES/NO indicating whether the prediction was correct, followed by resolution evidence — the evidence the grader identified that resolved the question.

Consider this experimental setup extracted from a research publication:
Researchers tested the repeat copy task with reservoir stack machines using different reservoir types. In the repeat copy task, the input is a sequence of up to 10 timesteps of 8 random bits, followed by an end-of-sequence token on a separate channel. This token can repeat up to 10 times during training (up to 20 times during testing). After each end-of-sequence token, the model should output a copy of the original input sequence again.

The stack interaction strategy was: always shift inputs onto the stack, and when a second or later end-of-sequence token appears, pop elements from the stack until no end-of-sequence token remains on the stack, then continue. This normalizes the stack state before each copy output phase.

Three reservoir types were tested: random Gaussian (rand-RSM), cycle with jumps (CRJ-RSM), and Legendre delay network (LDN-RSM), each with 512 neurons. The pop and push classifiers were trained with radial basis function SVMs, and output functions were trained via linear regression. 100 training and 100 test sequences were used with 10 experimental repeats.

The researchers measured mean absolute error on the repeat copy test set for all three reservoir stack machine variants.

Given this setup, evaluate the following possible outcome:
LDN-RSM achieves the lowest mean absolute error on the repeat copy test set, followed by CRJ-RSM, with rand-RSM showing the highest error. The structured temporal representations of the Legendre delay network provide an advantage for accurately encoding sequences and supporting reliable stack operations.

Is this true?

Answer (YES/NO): YES